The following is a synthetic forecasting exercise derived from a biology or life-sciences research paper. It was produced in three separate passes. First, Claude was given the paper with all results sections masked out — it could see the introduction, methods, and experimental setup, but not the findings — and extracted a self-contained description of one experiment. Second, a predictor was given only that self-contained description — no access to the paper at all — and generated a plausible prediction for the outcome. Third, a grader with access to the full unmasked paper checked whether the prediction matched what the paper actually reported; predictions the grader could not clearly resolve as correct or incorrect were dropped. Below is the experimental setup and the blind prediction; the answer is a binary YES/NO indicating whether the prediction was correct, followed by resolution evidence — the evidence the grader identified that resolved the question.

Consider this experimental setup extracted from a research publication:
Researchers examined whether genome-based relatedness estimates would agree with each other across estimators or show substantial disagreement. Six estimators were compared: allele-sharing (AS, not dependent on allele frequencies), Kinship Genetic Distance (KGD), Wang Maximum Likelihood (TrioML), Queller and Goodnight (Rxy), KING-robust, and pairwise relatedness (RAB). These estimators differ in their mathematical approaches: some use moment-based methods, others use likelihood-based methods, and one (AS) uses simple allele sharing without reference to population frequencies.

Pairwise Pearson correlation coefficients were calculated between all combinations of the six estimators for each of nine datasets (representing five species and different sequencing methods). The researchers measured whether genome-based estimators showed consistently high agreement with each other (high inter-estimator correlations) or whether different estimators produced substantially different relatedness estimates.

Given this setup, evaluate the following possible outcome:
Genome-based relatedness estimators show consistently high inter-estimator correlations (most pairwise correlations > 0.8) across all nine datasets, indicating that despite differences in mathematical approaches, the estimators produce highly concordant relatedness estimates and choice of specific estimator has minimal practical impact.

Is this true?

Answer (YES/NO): NO